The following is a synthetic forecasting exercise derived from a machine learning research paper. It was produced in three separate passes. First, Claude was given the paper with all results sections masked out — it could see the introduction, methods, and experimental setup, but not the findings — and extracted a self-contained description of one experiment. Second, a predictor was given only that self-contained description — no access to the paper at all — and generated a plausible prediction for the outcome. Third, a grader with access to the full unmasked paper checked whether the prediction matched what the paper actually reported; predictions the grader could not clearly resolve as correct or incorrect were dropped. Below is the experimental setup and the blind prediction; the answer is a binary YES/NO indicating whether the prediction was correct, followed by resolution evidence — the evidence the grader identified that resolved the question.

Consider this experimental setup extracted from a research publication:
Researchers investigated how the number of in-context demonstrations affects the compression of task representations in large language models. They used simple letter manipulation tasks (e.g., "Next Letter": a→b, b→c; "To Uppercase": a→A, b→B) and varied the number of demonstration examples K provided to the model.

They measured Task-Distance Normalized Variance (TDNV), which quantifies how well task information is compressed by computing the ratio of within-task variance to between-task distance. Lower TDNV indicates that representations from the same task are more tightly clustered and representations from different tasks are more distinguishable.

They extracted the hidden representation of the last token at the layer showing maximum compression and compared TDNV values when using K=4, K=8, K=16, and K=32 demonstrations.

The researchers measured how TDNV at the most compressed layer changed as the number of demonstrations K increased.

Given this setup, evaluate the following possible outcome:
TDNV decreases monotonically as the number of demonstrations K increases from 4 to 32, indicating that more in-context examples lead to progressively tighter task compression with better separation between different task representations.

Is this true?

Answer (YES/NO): YES